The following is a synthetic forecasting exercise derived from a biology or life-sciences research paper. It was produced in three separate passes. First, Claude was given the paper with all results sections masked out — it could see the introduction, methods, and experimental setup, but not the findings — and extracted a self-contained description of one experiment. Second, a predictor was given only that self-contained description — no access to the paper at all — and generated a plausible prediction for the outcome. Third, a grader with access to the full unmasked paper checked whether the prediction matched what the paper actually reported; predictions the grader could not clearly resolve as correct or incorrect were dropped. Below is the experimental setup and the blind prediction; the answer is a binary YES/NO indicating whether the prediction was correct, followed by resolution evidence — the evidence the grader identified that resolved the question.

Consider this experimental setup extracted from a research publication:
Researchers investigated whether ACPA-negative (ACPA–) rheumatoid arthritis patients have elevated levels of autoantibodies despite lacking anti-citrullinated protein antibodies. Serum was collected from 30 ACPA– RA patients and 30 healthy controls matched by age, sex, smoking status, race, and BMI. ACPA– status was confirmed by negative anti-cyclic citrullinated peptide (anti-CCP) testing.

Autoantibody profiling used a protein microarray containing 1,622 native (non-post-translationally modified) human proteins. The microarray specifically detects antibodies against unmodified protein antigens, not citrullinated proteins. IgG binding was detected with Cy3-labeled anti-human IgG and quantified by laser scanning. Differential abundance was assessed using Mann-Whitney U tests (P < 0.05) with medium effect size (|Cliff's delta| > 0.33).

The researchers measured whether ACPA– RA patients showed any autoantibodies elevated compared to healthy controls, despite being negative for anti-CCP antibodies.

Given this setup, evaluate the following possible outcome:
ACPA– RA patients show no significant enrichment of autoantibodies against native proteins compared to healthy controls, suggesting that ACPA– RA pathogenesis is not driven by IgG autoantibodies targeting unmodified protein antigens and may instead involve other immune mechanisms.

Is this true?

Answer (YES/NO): NO